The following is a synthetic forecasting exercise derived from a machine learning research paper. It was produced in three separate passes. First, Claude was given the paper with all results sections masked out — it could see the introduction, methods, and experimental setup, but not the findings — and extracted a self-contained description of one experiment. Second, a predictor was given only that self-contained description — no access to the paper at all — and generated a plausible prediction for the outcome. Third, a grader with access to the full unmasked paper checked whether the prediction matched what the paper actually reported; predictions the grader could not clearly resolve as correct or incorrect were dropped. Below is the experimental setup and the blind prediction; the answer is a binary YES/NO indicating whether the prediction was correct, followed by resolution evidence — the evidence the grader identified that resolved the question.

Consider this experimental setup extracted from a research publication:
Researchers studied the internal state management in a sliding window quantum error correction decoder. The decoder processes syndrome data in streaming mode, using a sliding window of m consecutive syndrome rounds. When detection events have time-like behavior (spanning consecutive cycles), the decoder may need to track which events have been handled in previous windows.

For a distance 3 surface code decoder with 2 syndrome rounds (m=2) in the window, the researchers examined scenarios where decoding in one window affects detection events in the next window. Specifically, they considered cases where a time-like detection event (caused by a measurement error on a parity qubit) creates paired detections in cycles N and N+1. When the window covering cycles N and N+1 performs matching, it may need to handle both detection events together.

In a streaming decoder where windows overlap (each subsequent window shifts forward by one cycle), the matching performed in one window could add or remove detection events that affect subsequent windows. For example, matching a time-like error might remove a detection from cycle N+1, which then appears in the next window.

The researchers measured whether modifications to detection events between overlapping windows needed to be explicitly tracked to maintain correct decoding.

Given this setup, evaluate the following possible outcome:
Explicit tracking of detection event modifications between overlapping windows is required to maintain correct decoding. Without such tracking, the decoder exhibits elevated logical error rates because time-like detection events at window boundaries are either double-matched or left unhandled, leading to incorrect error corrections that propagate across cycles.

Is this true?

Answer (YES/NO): YES